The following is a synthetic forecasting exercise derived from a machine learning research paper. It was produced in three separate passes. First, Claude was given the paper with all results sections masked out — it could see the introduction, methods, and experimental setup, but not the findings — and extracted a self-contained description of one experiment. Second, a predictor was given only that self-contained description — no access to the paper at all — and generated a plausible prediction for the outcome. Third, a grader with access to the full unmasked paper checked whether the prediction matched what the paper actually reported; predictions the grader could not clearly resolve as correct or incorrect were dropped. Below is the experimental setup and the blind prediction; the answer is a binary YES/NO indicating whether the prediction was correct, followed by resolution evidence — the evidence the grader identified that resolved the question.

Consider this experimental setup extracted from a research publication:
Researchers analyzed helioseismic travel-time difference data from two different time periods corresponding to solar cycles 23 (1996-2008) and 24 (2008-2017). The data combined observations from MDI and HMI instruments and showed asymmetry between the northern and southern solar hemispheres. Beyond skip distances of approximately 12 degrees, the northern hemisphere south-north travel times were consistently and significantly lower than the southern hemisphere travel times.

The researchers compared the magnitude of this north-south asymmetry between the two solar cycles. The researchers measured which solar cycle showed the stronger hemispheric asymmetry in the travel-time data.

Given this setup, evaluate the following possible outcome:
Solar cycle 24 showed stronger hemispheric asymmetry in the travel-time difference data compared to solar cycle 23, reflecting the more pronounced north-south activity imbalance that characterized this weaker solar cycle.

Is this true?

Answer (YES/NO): YES